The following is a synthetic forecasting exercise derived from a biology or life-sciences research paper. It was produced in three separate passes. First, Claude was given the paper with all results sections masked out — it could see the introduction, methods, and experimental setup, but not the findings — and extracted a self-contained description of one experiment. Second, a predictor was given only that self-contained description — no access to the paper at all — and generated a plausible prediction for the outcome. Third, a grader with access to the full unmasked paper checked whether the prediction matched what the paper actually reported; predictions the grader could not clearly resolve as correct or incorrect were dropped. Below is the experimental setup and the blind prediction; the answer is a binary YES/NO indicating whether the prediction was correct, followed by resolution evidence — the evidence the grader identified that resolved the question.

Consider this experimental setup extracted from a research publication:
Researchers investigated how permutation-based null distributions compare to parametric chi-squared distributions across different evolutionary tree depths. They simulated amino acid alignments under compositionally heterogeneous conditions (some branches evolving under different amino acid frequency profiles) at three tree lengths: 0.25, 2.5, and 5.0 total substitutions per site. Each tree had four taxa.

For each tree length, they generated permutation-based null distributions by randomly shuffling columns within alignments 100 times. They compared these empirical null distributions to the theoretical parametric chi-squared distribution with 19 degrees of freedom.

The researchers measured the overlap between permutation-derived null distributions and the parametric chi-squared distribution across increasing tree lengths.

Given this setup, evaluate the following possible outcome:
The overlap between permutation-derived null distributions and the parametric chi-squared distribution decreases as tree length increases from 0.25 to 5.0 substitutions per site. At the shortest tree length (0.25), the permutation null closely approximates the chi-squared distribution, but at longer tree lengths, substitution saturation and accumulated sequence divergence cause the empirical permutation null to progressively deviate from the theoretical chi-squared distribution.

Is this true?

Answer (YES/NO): NO